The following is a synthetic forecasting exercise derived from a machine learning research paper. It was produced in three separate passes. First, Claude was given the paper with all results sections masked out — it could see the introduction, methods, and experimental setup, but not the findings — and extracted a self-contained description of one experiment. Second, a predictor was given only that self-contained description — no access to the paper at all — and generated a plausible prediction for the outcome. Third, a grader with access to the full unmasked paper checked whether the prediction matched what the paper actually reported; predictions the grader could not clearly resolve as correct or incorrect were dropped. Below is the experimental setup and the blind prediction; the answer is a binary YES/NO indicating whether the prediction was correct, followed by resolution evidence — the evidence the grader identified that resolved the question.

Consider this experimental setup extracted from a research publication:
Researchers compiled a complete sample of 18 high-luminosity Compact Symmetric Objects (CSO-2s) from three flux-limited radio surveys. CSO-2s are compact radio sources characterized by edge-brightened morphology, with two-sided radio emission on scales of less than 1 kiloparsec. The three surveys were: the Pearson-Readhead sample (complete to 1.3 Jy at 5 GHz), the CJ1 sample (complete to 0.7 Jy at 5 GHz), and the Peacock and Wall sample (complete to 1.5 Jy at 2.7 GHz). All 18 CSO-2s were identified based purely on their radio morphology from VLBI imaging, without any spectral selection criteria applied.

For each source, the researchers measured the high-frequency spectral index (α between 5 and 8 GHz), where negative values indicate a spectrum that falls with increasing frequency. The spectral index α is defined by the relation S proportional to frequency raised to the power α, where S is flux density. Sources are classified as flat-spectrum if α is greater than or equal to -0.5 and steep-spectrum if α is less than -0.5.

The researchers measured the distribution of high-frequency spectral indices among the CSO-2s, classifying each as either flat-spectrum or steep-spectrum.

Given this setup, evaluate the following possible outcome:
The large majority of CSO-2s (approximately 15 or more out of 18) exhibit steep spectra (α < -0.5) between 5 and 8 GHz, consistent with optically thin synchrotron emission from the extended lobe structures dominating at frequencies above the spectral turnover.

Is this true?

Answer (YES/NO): NO